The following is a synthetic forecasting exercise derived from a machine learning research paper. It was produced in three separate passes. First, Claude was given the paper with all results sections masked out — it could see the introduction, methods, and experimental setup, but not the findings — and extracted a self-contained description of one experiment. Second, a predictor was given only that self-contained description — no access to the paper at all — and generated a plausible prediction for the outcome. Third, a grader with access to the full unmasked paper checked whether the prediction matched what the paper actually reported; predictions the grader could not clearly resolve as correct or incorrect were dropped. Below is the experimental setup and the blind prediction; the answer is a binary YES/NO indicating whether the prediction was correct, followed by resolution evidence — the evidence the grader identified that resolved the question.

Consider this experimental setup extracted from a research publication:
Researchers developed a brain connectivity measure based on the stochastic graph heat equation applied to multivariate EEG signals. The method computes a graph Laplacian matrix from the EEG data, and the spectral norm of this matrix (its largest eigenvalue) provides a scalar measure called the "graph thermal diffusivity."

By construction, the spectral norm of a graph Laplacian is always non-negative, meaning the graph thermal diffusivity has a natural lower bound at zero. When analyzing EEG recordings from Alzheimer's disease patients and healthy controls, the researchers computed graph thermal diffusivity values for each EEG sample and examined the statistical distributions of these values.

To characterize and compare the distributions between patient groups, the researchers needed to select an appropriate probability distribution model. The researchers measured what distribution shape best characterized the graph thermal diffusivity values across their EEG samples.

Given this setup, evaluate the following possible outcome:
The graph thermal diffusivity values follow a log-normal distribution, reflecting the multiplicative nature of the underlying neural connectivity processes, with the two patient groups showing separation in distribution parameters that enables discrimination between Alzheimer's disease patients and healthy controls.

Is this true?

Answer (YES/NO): YES